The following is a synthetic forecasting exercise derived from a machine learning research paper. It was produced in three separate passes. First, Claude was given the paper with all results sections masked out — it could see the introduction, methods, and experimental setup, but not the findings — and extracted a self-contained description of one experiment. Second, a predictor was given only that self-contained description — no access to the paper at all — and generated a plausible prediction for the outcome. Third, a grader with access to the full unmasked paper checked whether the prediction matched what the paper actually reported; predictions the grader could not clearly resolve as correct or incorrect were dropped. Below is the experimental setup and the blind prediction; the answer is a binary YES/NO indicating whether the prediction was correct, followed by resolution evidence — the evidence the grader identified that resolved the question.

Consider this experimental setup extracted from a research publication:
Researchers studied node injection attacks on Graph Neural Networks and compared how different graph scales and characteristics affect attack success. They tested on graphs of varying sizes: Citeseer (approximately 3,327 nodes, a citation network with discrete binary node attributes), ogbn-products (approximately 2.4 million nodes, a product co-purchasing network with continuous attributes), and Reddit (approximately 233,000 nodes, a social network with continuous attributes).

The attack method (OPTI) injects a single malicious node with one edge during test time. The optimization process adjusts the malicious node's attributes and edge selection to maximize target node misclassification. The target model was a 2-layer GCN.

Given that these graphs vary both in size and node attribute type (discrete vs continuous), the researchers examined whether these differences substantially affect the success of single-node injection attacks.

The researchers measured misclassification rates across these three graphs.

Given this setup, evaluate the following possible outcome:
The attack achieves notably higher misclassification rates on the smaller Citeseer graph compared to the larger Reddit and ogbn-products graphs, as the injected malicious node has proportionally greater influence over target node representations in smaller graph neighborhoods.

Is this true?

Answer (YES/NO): NO